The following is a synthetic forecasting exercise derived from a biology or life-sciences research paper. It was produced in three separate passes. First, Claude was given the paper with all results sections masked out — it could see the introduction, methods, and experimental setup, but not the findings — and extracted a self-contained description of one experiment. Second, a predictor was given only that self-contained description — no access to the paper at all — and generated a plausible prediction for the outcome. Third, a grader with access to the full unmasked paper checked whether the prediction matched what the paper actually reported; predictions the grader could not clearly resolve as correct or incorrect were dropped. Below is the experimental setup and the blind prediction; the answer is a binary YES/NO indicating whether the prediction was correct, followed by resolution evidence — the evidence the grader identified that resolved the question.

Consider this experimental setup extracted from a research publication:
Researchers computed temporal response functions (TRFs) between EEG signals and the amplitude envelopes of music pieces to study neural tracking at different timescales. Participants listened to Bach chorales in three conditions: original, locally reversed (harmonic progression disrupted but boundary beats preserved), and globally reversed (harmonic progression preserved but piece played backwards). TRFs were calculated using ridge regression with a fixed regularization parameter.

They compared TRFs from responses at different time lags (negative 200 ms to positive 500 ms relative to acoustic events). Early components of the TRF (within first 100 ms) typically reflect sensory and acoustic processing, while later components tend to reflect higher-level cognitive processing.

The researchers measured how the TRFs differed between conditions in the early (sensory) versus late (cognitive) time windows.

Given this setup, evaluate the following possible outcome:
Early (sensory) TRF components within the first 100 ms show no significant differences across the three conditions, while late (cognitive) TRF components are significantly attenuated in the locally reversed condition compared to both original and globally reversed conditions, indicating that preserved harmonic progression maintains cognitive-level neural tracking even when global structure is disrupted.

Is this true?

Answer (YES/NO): NO